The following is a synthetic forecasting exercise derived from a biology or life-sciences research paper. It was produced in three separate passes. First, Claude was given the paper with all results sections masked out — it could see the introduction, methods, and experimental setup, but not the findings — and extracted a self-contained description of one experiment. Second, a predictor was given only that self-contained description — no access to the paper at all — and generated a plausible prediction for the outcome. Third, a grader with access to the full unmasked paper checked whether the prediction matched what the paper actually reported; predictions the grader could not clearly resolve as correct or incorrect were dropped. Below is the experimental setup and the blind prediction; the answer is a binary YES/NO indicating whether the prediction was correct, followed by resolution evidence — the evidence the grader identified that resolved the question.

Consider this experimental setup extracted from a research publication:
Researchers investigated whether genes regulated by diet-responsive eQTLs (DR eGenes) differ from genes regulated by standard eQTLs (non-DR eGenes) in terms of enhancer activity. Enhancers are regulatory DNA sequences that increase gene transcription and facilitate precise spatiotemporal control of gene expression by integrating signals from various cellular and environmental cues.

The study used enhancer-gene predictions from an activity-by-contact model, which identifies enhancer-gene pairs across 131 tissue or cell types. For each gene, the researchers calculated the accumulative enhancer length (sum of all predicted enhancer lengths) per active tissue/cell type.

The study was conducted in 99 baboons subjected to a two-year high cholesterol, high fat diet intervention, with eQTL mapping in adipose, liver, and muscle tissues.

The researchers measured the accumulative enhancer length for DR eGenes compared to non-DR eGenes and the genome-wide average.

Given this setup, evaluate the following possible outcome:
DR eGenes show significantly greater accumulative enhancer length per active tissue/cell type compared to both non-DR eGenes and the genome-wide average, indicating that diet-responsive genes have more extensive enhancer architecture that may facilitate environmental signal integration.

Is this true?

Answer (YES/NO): YES